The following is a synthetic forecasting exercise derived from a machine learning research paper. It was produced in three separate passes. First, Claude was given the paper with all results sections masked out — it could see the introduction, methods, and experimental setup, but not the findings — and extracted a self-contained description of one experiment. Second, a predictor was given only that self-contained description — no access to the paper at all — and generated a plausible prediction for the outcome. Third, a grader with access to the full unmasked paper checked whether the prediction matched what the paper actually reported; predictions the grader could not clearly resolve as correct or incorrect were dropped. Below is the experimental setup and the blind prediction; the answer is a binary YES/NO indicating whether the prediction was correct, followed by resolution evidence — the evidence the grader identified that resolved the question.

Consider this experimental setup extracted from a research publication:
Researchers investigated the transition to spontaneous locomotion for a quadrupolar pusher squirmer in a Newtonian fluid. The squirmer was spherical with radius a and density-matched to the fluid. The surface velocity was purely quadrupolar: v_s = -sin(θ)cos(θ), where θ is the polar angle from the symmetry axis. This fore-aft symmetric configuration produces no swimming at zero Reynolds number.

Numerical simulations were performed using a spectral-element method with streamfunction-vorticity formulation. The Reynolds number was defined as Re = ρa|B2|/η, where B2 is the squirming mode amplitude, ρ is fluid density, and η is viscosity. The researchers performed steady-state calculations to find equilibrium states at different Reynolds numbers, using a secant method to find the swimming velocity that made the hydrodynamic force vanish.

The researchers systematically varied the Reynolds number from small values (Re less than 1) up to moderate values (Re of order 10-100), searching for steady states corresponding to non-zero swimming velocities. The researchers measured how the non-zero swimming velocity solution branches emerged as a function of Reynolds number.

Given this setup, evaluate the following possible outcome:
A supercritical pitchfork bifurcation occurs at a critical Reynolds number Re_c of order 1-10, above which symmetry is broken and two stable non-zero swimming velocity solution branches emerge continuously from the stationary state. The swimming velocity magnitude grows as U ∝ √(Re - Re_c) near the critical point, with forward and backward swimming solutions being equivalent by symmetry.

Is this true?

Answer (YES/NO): NO